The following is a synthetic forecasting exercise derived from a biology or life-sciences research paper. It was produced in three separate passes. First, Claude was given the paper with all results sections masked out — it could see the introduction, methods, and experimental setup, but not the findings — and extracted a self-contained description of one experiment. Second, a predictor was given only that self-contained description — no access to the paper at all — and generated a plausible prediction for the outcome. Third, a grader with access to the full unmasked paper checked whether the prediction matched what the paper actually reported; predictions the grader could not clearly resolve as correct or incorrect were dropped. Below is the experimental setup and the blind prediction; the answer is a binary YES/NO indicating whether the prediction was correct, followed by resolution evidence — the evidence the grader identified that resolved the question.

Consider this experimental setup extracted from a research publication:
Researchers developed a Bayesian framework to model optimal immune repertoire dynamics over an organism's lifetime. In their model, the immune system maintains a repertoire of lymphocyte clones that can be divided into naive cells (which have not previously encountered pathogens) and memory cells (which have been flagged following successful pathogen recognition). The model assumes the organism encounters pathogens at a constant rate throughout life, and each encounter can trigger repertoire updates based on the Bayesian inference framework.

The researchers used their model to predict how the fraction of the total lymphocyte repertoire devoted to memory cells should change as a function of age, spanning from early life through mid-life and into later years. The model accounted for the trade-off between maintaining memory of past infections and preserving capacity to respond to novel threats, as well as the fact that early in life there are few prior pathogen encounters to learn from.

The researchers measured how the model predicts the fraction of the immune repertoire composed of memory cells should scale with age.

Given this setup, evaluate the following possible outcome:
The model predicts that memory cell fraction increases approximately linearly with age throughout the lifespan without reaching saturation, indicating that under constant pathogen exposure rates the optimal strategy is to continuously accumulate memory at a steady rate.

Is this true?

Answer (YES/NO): NO